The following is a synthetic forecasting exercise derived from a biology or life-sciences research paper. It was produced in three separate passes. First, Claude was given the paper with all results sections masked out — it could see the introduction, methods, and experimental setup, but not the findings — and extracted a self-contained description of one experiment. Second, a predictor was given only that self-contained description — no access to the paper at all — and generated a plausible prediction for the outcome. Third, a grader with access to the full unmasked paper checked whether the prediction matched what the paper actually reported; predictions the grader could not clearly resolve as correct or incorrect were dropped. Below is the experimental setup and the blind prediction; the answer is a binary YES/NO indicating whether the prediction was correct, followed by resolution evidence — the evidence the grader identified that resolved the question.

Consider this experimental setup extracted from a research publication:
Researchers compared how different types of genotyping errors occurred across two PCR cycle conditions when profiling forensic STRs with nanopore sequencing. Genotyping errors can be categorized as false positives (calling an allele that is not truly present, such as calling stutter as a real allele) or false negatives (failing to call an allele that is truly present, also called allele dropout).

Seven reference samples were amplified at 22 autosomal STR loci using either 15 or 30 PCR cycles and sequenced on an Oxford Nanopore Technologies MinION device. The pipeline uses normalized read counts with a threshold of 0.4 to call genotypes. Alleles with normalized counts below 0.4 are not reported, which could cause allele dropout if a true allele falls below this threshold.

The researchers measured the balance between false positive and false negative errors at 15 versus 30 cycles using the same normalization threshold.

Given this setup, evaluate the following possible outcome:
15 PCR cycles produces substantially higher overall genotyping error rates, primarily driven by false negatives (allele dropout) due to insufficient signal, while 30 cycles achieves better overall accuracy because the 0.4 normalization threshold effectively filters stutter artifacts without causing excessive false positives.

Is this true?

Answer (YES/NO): NO